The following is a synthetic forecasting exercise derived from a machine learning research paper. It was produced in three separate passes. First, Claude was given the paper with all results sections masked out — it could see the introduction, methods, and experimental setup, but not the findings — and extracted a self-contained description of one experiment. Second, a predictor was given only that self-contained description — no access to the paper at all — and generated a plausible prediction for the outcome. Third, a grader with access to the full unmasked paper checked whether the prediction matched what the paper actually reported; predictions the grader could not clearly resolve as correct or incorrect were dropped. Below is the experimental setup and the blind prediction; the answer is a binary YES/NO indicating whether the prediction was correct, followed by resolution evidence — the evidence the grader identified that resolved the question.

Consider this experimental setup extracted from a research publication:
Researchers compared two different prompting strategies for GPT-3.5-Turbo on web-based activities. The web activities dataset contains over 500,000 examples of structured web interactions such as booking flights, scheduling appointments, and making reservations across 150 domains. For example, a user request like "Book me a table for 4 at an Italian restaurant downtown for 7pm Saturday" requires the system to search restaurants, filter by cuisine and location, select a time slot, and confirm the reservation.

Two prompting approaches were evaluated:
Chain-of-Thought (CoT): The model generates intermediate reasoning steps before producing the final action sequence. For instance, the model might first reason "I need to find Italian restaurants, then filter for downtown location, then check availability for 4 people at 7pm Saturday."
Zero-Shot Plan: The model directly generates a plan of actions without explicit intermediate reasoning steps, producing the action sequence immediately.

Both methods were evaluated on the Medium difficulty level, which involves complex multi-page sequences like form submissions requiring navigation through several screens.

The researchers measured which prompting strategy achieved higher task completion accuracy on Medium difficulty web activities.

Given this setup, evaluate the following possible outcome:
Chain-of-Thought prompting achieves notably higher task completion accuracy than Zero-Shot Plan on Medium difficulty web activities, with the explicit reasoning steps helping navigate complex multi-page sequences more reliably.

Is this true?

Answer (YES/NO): NO